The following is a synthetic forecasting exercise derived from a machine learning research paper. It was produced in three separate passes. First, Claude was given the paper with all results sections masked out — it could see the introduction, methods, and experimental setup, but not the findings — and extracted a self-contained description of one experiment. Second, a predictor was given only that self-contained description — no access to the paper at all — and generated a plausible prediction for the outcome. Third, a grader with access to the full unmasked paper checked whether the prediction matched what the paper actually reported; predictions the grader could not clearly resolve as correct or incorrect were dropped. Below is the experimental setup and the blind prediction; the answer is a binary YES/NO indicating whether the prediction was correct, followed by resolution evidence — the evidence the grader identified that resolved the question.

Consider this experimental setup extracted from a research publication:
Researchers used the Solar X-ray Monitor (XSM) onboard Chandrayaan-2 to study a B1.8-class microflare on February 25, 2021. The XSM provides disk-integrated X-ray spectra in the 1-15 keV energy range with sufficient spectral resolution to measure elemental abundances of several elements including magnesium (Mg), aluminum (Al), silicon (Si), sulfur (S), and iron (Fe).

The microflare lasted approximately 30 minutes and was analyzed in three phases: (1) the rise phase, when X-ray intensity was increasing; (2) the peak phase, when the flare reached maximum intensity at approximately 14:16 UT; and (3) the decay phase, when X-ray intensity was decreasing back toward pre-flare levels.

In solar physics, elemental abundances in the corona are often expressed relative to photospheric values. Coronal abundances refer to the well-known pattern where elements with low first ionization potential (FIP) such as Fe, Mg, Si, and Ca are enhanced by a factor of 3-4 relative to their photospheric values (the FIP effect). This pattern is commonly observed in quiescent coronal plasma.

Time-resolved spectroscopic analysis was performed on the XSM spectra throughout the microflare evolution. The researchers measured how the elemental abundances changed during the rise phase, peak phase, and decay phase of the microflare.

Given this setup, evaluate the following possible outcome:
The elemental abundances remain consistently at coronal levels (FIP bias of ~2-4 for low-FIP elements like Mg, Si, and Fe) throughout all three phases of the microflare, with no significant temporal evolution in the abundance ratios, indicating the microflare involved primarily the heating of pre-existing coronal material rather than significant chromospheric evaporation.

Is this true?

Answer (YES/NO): NO